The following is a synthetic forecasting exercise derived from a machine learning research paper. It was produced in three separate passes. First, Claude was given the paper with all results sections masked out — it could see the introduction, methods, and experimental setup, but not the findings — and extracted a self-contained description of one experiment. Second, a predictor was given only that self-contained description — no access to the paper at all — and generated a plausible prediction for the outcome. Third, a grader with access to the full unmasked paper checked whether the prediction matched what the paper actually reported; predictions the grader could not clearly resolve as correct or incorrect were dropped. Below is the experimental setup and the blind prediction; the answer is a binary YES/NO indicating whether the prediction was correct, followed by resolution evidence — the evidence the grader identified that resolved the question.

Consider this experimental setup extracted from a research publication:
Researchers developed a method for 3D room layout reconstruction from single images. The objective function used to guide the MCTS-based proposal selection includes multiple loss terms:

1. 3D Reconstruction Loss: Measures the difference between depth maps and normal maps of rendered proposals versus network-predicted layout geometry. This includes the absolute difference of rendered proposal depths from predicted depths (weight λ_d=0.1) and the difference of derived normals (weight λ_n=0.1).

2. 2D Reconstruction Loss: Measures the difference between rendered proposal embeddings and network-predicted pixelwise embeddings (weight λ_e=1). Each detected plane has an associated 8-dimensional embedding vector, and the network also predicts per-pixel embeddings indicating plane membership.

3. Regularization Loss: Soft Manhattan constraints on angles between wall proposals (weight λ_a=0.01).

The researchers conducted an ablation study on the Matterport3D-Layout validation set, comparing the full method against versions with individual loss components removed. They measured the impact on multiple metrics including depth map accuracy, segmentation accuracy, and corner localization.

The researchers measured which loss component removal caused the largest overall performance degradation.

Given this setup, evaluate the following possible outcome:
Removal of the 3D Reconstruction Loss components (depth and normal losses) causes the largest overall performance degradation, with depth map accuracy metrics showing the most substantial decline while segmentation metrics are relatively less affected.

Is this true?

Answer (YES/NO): NO